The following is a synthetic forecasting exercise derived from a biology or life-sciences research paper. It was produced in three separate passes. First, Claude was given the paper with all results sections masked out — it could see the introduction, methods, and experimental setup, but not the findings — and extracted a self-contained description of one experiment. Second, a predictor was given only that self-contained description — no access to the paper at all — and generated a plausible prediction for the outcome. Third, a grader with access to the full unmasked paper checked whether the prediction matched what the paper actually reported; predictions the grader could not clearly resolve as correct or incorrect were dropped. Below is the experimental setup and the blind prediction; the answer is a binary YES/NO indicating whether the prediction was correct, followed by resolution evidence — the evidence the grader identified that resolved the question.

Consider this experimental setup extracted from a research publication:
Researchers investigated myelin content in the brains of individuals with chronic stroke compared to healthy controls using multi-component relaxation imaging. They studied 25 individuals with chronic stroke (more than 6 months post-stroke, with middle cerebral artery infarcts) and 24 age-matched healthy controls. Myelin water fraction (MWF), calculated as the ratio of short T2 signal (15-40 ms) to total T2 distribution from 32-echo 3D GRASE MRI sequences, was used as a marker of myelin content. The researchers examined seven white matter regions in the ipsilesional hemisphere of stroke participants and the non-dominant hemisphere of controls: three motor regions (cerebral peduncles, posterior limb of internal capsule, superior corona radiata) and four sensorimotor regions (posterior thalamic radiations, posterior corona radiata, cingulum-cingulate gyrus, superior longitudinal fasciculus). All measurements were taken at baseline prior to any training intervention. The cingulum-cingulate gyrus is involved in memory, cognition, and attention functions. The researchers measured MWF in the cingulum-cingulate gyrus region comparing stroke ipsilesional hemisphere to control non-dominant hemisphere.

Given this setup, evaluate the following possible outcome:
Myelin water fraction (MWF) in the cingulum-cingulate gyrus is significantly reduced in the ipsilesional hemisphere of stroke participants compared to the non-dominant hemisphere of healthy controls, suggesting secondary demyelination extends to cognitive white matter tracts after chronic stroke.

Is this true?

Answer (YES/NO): NO